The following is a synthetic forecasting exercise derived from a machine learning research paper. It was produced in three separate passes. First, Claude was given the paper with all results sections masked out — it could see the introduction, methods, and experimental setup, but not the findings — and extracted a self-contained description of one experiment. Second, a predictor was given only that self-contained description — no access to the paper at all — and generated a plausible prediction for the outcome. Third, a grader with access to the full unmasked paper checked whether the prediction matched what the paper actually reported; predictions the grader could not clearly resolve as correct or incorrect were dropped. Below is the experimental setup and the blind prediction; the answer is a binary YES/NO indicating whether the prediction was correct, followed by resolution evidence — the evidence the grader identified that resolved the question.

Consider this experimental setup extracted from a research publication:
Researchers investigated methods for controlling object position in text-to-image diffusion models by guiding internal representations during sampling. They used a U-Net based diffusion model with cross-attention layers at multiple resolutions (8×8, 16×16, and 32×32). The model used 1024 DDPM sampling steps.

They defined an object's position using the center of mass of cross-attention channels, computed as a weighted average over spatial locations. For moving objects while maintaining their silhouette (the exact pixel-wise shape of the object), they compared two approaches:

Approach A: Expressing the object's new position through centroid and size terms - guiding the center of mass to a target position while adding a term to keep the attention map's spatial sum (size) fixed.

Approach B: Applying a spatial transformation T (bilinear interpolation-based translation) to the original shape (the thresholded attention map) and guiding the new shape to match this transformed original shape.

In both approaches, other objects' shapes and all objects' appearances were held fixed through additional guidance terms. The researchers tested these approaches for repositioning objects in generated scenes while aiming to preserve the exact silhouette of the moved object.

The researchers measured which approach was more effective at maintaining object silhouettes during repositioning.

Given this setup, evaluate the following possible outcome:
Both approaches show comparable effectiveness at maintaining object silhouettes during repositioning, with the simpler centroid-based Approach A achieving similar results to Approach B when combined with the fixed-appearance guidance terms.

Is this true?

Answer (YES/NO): NO